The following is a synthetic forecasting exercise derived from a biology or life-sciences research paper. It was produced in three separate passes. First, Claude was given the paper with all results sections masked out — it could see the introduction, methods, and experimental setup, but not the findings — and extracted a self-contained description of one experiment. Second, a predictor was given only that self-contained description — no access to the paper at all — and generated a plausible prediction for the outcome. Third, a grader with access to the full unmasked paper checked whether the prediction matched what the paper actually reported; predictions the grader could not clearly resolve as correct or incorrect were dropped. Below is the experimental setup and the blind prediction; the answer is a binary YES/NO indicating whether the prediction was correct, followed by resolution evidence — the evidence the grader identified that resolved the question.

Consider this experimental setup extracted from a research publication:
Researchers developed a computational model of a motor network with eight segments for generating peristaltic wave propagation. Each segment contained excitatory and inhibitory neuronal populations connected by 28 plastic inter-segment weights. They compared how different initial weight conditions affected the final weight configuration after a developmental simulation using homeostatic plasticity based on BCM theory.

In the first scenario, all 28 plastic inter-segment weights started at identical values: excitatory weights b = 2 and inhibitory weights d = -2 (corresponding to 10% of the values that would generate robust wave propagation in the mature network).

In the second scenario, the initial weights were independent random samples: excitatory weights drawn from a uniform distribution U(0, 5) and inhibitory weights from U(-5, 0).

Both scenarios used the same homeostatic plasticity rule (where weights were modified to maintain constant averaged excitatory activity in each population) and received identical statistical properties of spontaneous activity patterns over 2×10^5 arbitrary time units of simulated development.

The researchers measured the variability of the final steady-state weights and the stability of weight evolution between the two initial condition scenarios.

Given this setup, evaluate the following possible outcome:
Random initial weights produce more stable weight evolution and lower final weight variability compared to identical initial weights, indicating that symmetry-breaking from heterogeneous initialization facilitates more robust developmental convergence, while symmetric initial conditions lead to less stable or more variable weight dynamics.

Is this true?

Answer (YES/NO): NO